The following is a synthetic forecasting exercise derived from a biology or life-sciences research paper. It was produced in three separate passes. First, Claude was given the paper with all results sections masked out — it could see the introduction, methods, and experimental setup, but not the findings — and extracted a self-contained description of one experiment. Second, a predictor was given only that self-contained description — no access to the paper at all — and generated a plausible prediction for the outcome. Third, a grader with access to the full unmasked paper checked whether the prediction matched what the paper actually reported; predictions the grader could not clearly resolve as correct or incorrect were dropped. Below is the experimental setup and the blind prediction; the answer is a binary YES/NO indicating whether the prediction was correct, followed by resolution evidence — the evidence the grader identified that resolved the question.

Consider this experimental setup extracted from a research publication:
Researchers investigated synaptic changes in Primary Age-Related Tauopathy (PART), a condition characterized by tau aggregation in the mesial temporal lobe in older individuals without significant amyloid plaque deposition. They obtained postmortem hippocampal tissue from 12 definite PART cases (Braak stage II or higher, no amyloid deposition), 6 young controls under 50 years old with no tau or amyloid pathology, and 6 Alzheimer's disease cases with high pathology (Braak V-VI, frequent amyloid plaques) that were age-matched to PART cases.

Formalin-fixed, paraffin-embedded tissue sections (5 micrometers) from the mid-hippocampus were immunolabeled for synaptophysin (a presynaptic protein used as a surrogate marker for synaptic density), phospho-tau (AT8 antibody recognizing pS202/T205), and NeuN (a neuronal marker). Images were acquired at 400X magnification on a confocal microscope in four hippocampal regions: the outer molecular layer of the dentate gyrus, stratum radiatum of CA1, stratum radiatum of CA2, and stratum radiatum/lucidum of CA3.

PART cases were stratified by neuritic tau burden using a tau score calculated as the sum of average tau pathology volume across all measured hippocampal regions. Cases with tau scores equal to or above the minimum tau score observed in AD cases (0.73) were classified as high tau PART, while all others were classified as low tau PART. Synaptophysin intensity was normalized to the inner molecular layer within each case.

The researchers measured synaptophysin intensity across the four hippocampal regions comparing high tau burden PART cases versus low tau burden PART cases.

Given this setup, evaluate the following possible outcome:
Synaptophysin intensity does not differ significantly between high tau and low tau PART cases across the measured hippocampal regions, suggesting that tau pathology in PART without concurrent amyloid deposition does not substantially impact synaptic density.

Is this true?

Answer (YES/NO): NO